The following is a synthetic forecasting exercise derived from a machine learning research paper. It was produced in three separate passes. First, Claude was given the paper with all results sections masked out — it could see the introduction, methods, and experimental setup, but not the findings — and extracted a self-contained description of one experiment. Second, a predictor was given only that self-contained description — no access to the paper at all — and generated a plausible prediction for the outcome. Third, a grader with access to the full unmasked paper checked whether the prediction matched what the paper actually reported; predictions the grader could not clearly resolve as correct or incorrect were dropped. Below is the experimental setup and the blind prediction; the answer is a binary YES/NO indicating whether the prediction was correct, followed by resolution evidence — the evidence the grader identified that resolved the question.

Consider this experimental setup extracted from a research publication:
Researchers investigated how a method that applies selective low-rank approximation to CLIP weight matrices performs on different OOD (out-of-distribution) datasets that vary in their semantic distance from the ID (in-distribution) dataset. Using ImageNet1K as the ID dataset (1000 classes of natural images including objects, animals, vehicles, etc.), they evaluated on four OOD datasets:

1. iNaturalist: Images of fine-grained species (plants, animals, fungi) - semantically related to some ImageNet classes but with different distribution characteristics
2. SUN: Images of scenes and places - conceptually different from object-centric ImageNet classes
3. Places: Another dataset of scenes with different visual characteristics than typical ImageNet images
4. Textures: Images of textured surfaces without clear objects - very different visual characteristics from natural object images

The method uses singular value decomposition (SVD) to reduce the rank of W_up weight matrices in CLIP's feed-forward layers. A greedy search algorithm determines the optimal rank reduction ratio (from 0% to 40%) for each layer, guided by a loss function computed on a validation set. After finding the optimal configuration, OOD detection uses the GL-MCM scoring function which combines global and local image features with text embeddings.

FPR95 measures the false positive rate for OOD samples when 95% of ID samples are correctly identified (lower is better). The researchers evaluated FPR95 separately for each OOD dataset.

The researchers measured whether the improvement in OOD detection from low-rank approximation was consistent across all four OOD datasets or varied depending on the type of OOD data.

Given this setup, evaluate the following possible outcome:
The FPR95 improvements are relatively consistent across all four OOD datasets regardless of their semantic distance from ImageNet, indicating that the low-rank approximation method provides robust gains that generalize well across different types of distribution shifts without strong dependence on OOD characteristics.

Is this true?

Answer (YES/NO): NO